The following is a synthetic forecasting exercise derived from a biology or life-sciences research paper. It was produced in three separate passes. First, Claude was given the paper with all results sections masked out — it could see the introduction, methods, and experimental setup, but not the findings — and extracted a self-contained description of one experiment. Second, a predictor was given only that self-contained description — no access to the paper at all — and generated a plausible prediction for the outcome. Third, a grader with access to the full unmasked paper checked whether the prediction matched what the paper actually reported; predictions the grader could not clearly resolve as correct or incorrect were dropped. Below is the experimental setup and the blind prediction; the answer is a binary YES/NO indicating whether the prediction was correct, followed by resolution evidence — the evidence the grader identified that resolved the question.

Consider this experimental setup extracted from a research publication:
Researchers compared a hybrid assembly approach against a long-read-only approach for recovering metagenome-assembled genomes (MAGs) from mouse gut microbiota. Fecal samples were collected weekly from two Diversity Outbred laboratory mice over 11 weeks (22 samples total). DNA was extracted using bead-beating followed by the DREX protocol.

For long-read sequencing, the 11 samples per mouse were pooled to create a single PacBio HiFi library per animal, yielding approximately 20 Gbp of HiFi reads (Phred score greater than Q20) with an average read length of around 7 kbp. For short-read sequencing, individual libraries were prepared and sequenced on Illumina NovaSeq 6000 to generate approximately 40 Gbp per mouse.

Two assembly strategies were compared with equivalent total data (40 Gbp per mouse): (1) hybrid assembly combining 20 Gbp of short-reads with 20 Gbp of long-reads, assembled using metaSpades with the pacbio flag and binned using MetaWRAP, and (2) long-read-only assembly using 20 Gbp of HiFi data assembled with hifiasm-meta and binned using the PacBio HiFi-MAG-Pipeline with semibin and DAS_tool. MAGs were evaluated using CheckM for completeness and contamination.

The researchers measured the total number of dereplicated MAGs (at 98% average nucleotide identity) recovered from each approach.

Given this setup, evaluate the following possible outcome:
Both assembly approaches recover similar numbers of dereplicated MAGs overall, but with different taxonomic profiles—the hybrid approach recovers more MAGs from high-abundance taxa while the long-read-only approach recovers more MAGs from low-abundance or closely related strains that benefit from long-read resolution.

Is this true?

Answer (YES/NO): NO